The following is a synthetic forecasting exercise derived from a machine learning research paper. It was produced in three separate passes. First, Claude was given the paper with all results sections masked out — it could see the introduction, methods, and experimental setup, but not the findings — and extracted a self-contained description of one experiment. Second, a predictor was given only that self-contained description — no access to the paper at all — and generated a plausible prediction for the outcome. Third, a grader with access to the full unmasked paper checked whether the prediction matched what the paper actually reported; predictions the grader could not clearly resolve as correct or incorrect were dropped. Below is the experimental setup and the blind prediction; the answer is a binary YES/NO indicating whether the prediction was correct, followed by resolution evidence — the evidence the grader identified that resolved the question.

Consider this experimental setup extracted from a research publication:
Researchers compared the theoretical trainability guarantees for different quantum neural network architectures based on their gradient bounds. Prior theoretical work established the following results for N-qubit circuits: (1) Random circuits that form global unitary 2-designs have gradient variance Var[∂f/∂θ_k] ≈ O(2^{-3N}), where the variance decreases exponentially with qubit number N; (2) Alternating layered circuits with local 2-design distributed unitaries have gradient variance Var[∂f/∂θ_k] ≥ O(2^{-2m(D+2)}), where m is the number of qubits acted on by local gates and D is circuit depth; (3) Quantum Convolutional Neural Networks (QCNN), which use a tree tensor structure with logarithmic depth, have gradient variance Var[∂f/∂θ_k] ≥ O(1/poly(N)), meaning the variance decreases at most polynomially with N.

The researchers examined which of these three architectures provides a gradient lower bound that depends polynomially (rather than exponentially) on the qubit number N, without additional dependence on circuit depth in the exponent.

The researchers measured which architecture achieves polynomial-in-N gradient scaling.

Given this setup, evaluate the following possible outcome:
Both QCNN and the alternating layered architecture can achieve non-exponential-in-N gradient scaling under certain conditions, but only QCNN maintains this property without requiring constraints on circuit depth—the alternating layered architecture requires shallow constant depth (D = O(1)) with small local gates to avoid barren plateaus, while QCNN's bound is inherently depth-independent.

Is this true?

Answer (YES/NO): NO